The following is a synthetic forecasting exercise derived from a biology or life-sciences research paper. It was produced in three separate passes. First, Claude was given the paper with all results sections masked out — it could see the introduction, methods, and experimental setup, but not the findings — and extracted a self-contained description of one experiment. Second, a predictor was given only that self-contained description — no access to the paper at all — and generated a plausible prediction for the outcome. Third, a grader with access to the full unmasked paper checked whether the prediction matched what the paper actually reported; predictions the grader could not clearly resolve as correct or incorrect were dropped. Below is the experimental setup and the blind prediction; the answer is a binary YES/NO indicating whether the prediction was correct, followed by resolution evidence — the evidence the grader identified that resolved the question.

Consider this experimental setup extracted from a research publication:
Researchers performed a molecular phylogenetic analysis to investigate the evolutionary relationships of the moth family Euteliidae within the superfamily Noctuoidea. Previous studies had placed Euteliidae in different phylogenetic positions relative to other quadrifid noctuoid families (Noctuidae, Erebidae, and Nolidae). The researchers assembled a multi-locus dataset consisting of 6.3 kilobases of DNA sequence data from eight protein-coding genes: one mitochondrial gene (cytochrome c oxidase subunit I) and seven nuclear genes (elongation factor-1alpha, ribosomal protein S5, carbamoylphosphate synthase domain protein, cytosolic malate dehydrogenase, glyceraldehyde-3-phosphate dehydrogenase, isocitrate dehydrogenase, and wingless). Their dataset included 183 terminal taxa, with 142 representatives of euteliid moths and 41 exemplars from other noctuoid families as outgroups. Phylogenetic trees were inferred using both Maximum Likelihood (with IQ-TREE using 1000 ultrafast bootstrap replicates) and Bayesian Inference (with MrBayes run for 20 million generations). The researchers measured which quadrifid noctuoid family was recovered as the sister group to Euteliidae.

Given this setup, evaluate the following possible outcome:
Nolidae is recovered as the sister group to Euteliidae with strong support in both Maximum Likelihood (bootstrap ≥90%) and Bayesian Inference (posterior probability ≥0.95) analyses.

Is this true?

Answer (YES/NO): NO